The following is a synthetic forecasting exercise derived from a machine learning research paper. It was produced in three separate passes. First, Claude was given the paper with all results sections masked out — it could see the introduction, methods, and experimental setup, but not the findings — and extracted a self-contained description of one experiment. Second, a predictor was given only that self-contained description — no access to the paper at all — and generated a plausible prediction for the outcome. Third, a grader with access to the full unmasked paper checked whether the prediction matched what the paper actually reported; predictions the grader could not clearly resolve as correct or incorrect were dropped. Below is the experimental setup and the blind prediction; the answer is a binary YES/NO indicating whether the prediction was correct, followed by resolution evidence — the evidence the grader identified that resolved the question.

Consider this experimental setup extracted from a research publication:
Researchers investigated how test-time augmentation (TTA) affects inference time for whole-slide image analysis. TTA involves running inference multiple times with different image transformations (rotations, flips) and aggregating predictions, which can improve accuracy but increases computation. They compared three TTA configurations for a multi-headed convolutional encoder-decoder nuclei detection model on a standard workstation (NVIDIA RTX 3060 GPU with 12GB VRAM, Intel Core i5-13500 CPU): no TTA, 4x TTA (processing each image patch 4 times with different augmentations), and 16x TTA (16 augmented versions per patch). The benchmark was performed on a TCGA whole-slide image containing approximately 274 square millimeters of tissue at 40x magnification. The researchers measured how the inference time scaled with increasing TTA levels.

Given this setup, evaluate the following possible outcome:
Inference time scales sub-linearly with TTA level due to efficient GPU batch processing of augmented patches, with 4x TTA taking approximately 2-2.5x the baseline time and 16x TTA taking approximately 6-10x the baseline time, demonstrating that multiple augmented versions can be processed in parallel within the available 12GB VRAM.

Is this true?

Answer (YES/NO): NO